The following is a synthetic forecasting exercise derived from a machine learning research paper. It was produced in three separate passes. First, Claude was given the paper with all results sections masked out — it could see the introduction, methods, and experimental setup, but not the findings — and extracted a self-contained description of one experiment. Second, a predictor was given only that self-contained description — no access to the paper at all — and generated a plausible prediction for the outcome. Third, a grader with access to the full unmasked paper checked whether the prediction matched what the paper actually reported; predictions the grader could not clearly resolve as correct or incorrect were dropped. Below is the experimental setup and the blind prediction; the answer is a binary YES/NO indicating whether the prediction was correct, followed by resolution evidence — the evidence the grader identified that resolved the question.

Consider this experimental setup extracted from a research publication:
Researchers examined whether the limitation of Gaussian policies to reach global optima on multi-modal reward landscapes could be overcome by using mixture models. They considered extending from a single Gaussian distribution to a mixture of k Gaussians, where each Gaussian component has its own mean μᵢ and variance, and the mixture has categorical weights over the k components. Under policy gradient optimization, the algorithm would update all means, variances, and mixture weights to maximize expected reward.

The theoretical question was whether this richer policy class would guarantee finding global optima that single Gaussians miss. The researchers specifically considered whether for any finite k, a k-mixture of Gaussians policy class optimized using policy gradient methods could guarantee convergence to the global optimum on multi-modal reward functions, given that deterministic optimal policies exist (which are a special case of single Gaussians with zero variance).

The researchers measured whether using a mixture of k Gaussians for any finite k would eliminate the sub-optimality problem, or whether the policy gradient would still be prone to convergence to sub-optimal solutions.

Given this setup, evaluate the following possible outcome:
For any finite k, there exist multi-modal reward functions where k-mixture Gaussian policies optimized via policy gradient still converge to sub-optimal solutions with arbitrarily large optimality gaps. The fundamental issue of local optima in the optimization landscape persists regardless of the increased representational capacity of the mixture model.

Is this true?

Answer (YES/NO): YES